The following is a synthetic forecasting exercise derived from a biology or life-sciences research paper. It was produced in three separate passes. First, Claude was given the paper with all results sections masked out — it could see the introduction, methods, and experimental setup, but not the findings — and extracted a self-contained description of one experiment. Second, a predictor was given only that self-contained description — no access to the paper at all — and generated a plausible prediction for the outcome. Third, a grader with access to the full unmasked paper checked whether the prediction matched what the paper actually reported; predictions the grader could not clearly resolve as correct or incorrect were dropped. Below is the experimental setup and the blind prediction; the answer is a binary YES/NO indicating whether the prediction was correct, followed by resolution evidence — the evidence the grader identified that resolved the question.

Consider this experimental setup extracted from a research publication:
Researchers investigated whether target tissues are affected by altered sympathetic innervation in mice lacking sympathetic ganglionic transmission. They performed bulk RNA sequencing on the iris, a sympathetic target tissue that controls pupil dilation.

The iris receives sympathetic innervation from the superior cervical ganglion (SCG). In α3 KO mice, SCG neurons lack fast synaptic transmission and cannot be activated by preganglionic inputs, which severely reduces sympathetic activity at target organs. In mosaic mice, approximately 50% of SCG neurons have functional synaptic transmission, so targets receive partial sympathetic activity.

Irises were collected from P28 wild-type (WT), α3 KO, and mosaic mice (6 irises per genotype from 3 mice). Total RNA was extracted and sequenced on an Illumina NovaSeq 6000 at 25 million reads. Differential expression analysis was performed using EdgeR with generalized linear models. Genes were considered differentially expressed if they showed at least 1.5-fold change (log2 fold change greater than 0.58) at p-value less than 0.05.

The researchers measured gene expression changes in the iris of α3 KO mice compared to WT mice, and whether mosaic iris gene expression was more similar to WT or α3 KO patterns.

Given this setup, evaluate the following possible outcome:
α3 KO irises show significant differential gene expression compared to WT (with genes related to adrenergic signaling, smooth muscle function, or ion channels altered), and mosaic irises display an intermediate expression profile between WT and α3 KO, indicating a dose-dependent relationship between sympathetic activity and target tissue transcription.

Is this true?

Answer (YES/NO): NO